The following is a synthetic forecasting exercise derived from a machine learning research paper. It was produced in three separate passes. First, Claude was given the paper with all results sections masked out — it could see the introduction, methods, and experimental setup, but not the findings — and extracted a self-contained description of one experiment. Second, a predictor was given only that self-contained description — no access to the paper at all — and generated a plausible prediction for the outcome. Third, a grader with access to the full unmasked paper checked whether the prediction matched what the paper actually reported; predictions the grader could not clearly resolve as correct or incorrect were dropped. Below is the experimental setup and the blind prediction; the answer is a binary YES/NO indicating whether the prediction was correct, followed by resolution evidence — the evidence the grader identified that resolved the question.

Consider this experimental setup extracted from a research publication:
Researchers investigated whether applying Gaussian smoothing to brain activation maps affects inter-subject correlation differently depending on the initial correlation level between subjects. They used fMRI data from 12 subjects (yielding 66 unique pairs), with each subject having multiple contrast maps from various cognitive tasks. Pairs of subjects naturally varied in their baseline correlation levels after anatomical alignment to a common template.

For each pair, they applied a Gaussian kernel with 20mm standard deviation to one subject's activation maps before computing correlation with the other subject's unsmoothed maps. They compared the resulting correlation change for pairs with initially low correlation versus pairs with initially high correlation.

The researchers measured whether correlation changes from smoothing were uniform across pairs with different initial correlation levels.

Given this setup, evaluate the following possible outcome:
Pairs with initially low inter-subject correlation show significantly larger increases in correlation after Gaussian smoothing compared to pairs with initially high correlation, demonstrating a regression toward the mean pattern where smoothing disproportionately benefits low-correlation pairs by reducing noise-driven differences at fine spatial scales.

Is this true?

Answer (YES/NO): YES